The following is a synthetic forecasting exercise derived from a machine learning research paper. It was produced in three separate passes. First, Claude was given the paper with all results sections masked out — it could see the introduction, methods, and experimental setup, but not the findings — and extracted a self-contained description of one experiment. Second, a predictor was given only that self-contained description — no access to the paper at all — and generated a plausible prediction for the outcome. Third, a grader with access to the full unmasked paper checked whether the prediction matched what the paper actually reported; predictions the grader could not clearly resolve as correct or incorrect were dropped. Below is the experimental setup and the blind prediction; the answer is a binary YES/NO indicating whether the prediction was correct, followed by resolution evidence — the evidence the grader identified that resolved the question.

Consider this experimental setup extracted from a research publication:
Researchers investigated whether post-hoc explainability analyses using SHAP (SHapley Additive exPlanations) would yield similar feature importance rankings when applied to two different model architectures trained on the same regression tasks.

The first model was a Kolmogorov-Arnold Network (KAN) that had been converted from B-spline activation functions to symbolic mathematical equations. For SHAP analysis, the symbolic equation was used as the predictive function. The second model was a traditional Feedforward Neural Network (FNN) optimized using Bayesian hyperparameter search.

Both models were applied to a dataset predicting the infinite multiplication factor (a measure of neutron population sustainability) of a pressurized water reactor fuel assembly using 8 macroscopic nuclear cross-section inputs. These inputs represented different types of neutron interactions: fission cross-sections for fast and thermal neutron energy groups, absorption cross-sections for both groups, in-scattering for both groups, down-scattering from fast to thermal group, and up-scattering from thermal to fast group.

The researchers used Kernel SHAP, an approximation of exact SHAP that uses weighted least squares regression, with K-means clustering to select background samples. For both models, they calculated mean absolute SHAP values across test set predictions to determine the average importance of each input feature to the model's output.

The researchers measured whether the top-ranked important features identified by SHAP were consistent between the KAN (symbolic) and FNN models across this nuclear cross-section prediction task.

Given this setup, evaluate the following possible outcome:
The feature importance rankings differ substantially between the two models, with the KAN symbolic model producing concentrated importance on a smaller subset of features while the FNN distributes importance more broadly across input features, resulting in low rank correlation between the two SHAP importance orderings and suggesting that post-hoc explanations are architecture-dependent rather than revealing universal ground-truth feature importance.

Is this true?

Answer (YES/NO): NO